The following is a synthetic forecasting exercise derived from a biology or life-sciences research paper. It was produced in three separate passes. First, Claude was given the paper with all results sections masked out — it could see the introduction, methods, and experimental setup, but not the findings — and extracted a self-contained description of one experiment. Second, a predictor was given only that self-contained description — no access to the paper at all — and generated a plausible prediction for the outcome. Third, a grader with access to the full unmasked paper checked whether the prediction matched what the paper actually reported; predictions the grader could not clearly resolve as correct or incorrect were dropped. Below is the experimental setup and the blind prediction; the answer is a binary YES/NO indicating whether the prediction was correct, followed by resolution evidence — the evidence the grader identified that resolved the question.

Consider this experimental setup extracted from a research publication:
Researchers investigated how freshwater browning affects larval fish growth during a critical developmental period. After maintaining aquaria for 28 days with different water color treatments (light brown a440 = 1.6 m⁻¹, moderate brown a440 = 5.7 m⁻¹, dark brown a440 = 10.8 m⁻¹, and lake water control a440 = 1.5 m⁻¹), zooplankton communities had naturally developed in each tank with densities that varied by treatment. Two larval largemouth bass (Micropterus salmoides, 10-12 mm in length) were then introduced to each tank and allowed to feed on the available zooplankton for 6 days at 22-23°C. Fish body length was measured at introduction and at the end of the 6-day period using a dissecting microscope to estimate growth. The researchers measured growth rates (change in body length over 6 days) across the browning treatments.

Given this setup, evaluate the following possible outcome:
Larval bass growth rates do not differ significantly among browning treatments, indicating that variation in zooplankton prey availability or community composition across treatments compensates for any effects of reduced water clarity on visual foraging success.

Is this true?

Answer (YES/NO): NO